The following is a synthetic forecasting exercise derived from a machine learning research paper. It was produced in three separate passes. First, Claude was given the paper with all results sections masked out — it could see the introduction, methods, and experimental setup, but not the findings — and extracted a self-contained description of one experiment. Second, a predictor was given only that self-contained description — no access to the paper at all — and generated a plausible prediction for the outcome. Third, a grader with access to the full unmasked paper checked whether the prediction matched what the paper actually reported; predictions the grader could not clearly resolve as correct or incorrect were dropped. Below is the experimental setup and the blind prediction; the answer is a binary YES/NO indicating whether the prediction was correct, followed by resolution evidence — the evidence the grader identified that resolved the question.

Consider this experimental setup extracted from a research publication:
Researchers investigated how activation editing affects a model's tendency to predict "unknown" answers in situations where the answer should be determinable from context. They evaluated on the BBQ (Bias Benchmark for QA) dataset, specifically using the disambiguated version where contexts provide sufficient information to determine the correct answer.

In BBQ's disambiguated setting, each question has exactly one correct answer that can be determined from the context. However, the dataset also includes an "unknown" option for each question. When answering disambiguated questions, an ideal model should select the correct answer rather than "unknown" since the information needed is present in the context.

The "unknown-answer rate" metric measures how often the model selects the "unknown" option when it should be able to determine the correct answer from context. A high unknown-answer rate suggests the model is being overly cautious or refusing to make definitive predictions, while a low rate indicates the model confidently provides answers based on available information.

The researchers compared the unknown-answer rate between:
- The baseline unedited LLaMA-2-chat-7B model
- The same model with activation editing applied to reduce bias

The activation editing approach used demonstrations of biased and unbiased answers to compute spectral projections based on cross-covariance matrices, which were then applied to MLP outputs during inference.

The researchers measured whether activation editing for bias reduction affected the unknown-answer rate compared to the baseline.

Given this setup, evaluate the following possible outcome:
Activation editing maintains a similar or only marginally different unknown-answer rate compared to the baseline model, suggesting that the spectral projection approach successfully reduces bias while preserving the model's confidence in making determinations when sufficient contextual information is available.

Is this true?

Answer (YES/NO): NO